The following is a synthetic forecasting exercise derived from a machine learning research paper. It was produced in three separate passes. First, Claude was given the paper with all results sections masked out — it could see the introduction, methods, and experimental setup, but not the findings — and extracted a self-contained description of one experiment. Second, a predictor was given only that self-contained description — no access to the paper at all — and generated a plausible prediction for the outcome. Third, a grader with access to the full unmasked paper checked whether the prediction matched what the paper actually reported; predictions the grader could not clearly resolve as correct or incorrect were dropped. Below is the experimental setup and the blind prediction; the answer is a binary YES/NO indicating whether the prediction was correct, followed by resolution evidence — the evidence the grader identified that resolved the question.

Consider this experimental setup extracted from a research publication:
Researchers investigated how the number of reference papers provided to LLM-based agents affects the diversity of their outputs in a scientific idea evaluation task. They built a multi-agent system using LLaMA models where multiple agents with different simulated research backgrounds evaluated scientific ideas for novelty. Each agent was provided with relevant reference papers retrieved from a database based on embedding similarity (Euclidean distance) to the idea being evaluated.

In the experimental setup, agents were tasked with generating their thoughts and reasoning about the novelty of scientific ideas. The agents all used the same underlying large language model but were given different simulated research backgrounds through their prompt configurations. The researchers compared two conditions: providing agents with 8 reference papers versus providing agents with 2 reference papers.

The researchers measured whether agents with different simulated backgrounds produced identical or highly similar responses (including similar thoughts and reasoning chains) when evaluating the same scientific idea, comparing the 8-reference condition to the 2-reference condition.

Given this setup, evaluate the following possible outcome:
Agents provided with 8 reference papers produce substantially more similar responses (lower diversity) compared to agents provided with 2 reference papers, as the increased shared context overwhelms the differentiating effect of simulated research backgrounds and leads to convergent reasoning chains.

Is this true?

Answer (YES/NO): YES